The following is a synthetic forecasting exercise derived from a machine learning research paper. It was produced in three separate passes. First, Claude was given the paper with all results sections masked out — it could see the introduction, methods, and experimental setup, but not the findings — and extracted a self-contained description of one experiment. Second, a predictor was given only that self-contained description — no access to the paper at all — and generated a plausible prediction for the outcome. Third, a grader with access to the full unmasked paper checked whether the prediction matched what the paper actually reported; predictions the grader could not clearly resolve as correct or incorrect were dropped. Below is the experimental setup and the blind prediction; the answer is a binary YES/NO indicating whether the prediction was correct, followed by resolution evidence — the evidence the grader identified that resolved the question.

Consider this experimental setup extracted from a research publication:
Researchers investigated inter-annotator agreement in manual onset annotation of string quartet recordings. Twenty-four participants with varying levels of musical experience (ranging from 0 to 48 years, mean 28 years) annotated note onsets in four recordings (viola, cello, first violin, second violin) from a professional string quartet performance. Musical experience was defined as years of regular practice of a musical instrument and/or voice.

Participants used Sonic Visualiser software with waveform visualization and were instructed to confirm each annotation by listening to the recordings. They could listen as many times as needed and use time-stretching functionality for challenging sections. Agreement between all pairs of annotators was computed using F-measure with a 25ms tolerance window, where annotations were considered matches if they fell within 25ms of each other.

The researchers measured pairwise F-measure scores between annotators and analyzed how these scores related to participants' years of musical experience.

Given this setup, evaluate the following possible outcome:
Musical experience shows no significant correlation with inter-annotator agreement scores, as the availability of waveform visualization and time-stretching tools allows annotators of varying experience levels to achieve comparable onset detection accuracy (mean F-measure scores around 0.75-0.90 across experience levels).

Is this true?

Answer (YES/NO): NO